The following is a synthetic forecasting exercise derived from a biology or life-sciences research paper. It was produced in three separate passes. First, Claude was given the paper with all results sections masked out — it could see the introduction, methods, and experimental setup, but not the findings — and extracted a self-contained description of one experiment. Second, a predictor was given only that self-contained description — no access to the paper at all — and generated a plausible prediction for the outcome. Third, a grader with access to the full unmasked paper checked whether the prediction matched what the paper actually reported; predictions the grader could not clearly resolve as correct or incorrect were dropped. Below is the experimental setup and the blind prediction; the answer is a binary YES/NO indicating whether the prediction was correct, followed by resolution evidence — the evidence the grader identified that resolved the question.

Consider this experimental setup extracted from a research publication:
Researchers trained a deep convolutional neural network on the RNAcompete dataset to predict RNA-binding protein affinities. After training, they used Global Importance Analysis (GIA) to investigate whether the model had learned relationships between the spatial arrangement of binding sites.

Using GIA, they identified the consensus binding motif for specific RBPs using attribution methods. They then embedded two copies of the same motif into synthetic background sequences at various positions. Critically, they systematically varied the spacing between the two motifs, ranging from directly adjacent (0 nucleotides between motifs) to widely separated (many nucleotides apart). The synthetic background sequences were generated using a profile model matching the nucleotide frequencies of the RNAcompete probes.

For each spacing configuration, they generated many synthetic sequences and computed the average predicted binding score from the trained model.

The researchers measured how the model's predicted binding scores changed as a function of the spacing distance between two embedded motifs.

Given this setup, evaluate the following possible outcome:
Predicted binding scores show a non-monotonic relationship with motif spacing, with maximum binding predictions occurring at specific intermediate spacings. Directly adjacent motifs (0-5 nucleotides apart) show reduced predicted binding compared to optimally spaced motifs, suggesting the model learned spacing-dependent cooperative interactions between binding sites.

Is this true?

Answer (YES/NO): NO